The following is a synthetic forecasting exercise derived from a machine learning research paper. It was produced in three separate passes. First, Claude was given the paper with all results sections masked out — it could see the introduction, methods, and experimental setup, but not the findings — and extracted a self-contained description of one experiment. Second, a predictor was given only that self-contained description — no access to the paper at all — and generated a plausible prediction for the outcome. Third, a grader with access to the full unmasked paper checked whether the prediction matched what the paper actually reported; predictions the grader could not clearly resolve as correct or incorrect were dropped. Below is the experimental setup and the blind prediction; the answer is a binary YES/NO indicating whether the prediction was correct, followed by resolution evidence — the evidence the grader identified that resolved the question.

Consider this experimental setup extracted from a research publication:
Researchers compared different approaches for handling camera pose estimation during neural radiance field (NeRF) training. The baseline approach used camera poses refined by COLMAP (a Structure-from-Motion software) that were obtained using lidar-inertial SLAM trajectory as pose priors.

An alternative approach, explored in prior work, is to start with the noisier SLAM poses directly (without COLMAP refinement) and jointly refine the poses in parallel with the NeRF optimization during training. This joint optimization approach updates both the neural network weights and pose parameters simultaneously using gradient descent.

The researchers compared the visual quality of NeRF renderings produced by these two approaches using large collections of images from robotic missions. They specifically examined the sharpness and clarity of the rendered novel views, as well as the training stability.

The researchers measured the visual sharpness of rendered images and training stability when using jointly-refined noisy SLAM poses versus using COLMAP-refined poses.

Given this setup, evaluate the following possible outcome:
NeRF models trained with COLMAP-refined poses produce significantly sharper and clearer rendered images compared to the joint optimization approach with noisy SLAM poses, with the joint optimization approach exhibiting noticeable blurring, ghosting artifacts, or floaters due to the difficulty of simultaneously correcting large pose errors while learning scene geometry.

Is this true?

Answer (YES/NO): YES